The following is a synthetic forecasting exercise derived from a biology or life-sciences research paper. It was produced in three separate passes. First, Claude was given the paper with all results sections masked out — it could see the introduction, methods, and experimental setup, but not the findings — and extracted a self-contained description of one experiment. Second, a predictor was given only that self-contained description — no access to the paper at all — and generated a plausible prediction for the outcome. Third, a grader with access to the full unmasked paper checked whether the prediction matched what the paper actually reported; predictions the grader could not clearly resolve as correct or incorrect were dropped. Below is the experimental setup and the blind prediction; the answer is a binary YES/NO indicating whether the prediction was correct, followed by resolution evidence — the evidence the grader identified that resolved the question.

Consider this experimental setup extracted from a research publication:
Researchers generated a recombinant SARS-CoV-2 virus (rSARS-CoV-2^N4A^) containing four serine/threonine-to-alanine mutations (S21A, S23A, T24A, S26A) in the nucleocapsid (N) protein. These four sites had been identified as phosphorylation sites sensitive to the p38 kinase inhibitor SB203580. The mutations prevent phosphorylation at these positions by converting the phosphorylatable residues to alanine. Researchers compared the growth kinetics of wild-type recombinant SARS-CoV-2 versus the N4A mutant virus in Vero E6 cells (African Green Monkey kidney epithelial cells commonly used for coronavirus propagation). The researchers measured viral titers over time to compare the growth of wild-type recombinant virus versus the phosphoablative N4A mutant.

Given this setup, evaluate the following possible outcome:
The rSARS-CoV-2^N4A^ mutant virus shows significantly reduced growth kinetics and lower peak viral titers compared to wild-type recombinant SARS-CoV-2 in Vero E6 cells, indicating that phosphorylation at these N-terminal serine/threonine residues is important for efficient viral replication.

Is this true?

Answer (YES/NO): NO